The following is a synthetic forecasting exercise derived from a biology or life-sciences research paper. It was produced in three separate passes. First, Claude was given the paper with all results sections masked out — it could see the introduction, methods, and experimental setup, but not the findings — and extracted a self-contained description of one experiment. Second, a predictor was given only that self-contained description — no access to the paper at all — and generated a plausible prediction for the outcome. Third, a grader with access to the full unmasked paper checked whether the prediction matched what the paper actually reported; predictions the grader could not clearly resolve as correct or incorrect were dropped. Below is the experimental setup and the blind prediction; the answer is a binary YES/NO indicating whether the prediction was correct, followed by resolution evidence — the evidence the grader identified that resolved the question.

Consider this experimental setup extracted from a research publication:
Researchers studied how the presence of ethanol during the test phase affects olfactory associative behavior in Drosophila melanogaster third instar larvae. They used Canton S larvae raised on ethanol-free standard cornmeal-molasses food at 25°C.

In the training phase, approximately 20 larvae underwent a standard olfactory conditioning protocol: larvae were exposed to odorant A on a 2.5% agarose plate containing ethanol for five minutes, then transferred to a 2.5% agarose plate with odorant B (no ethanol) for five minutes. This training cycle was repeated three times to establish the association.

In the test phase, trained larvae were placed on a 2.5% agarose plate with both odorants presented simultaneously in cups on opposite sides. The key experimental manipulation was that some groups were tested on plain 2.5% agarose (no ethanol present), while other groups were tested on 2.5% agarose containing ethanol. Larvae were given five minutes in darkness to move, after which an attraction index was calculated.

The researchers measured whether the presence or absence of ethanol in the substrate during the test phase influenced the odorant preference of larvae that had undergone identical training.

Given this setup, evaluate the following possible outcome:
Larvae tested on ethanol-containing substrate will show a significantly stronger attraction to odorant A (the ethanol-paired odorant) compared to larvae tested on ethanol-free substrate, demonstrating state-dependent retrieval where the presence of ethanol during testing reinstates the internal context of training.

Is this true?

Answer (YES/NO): NO